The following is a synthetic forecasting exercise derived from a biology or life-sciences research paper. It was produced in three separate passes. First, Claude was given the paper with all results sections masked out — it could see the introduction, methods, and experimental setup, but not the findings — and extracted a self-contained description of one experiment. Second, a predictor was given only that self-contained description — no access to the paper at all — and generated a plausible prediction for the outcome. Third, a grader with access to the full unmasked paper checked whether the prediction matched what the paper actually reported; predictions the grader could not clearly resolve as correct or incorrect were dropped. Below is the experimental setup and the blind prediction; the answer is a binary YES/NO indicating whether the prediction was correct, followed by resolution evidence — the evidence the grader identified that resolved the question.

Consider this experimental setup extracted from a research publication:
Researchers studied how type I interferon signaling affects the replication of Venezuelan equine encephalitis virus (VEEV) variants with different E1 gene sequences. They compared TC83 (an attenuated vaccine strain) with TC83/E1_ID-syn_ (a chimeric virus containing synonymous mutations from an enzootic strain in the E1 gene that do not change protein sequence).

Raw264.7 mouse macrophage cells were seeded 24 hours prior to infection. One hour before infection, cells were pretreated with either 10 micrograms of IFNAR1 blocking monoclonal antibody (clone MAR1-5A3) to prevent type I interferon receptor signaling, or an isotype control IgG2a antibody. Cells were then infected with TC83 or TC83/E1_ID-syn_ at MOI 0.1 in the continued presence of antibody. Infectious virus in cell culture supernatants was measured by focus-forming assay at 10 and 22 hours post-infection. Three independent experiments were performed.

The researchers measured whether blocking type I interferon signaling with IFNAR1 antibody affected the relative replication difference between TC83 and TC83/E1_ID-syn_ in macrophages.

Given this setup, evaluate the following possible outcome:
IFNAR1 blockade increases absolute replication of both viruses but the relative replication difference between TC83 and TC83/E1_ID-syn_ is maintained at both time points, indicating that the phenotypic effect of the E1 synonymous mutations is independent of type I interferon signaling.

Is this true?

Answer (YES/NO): NO